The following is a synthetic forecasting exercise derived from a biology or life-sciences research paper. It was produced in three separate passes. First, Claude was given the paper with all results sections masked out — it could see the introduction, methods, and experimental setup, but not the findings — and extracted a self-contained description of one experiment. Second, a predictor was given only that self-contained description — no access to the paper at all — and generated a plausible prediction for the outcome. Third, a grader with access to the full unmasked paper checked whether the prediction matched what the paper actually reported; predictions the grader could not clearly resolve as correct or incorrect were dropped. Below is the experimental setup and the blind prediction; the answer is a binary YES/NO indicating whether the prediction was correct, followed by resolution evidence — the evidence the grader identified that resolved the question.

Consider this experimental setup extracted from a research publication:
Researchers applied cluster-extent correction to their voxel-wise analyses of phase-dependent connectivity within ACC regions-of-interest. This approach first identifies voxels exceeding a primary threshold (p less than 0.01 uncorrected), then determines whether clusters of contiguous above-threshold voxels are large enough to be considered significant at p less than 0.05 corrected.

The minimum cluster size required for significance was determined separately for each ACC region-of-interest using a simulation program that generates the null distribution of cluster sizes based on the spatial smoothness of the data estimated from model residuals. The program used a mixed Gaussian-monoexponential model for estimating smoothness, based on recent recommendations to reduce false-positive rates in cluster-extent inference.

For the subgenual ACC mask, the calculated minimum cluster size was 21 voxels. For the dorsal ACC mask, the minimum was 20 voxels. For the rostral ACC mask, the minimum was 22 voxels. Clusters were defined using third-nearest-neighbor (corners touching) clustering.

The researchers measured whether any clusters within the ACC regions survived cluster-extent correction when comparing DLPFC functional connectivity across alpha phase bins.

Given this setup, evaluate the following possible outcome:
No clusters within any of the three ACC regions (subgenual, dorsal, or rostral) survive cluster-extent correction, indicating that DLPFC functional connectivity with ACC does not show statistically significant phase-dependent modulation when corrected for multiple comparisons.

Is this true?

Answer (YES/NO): NO